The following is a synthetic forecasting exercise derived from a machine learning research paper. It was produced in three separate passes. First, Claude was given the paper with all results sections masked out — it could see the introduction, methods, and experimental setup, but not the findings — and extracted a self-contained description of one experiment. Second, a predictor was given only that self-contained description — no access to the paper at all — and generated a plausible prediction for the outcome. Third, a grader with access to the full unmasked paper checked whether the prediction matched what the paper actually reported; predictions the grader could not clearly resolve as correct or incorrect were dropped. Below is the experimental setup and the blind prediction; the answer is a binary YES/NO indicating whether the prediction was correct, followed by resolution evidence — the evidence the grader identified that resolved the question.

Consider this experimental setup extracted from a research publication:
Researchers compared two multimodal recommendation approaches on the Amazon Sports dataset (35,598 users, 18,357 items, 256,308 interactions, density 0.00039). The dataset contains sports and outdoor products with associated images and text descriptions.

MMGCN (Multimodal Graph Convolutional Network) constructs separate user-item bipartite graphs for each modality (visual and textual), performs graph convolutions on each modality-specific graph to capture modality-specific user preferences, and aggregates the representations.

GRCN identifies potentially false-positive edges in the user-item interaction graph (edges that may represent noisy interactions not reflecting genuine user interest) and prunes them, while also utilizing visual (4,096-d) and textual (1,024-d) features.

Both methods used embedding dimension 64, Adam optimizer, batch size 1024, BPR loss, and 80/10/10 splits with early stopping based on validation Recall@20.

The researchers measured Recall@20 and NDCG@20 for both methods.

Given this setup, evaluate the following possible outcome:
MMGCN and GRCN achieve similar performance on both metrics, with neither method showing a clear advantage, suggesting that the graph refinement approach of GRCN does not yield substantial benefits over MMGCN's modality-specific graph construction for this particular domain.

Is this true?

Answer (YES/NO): NO